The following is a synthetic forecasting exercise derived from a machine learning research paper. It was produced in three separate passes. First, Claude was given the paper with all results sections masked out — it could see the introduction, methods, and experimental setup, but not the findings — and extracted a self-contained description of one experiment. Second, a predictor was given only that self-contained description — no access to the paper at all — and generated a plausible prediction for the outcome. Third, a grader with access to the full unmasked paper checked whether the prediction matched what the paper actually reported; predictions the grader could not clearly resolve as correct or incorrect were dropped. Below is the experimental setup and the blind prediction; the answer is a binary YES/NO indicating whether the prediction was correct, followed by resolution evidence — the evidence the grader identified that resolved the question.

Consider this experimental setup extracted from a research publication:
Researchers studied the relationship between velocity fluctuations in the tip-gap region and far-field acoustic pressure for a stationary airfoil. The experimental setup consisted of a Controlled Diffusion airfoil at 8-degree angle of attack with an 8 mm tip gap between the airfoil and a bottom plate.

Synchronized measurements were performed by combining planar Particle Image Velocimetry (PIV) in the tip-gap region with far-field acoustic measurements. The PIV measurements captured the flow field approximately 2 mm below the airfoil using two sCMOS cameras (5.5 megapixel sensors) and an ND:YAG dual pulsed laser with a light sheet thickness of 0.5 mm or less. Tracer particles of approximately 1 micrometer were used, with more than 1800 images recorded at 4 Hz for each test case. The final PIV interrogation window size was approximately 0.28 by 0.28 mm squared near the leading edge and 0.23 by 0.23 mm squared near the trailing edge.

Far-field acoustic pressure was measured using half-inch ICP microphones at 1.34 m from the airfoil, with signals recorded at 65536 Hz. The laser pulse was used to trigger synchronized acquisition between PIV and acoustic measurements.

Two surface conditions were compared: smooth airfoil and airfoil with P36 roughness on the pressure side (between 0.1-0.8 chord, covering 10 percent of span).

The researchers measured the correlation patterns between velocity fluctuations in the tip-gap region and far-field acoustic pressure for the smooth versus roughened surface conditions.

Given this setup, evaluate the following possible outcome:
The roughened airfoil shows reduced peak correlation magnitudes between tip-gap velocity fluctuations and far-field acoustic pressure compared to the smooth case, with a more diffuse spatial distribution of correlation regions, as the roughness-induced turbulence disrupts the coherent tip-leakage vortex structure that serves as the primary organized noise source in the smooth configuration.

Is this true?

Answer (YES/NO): NO